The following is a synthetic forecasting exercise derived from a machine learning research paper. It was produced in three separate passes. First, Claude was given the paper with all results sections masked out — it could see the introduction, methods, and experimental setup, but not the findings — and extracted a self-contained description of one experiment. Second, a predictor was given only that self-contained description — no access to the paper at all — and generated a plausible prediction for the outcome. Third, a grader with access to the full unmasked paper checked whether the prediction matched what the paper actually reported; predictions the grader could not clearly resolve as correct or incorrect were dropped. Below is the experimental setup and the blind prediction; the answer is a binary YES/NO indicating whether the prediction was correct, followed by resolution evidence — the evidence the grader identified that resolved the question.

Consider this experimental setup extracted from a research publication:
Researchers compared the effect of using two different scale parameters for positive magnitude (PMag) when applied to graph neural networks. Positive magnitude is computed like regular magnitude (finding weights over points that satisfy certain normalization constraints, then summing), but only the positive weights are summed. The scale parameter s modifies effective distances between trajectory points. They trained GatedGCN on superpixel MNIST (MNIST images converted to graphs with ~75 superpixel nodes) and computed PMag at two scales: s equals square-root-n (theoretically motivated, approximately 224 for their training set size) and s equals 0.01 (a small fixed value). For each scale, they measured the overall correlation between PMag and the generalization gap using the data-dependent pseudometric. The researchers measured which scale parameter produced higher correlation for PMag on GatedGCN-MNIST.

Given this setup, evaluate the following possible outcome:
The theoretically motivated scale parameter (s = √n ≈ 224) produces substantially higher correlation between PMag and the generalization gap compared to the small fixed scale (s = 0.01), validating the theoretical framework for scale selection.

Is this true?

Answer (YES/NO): YES